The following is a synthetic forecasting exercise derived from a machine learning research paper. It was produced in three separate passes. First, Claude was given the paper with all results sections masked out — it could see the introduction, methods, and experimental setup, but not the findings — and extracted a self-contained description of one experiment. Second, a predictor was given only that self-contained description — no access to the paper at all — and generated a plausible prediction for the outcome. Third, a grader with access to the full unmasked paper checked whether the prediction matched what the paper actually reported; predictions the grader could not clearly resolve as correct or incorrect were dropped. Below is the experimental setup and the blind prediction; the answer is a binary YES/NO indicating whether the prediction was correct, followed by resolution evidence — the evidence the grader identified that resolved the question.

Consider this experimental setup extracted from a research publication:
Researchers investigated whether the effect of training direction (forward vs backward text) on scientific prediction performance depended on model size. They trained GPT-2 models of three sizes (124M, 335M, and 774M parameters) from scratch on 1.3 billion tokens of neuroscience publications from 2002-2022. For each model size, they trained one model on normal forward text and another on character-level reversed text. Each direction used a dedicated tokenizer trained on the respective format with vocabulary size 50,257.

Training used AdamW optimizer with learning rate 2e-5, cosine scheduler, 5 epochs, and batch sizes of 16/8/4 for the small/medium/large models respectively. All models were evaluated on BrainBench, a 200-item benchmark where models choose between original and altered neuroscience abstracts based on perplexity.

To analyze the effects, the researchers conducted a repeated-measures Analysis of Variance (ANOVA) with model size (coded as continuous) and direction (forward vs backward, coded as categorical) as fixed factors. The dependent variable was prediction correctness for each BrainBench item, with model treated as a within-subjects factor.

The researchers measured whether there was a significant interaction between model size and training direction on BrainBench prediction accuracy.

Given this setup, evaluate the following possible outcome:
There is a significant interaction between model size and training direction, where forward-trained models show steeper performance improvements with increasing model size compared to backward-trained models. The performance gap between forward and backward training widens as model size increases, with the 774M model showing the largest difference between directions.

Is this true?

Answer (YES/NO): NO